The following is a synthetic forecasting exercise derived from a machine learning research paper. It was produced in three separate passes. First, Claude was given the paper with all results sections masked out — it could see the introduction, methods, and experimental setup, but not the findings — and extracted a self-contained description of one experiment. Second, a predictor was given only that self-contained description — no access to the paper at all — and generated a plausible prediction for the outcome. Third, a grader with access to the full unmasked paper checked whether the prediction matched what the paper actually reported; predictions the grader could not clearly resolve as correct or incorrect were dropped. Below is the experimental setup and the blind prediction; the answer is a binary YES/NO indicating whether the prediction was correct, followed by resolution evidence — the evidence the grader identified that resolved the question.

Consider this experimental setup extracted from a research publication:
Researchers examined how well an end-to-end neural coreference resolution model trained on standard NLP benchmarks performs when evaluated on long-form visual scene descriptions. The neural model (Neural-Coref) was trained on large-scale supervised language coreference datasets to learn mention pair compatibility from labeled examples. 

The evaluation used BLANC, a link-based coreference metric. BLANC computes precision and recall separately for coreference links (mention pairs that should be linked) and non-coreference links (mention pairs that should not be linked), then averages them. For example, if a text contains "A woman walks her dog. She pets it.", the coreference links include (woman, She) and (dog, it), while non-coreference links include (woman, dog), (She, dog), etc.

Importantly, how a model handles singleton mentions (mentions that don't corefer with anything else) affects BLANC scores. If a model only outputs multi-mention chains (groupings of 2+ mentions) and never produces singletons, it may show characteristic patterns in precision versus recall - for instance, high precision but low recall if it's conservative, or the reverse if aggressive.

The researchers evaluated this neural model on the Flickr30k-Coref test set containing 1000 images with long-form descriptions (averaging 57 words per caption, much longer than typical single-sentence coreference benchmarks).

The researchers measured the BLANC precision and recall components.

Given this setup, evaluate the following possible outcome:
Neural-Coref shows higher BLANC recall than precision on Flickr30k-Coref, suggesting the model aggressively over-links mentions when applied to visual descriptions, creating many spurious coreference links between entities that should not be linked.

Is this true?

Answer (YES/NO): NO